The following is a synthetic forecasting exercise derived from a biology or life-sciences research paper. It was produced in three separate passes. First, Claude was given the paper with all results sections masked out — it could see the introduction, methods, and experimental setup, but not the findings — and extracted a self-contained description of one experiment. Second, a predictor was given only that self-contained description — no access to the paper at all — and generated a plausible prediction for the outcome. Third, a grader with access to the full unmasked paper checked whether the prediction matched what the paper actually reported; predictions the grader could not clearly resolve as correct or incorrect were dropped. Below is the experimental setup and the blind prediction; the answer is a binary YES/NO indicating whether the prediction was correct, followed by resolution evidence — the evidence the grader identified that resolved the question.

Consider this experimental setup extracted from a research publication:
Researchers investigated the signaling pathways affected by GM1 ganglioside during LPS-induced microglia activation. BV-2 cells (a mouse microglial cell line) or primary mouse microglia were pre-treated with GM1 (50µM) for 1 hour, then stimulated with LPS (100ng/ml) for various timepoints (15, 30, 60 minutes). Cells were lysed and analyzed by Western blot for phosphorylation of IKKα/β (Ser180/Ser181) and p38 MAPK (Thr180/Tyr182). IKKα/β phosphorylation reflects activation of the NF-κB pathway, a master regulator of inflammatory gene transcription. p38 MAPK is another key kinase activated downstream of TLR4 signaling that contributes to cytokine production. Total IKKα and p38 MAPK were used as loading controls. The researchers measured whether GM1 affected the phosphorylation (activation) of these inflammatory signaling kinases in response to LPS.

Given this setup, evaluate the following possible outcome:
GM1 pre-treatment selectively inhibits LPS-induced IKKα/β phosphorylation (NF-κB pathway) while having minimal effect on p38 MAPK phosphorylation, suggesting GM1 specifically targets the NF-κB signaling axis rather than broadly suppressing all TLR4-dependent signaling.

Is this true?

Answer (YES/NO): NO